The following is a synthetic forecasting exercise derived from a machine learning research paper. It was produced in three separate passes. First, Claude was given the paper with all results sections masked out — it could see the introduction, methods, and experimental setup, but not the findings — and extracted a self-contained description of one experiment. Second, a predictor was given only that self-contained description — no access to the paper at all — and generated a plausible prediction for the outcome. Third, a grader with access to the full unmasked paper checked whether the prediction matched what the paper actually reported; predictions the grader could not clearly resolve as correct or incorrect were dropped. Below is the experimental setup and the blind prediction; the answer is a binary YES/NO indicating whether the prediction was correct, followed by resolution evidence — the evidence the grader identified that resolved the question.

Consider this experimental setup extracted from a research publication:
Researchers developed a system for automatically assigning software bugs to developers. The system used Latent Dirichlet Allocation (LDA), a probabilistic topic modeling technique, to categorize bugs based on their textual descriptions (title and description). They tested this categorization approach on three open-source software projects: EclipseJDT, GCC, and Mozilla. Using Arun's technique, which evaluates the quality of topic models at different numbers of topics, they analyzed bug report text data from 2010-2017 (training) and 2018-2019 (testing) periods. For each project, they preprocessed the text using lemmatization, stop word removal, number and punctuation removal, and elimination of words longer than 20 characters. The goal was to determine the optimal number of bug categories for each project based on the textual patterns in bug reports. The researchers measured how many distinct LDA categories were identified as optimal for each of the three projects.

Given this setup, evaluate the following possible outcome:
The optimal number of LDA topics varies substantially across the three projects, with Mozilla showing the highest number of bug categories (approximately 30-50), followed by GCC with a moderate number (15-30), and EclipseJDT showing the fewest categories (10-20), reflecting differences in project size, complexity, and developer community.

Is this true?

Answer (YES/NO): NO